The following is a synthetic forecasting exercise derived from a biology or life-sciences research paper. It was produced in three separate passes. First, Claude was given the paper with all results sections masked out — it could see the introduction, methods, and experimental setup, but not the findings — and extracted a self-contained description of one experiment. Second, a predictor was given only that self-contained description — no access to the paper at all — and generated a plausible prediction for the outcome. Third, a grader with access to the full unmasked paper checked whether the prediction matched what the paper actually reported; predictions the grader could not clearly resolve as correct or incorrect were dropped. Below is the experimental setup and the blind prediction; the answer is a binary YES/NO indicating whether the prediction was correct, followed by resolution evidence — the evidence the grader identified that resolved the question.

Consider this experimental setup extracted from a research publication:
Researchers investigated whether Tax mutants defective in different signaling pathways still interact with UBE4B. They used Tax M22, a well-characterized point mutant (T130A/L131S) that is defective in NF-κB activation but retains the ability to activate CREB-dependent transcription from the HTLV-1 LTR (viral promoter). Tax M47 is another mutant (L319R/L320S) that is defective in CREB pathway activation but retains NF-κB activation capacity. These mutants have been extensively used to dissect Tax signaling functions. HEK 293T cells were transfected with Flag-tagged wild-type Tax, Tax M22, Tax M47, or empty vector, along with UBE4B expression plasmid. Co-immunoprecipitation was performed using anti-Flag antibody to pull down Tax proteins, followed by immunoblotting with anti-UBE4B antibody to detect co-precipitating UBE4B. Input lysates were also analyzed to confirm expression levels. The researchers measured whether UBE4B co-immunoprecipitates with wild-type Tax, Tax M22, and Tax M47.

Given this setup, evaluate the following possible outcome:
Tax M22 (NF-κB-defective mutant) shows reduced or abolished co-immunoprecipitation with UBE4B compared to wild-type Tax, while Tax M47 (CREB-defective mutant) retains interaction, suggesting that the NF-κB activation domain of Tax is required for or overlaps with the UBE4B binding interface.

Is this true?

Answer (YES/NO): NO